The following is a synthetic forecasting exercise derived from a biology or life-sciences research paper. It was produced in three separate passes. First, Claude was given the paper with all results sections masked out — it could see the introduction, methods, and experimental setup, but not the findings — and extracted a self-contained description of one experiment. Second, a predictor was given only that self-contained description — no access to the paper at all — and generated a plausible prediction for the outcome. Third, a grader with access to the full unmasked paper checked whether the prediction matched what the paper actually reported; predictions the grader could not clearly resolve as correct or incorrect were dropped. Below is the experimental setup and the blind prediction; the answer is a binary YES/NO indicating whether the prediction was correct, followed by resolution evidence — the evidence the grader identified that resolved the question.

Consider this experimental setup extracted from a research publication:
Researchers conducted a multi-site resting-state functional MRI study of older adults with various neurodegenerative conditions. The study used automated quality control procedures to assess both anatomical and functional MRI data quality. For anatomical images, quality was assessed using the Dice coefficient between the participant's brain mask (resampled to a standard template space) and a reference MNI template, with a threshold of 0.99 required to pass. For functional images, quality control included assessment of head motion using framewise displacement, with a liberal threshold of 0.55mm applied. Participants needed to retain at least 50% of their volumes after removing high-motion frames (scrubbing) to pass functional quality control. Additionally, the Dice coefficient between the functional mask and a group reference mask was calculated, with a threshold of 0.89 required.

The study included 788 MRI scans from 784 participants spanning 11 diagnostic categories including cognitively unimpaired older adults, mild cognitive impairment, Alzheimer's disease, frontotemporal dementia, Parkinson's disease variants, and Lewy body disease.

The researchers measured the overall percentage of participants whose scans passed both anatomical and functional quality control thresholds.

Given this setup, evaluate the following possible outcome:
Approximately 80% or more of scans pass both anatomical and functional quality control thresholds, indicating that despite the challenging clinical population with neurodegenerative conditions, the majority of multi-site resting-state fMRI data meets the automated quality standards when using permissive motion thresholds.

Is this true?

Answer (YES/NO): YES